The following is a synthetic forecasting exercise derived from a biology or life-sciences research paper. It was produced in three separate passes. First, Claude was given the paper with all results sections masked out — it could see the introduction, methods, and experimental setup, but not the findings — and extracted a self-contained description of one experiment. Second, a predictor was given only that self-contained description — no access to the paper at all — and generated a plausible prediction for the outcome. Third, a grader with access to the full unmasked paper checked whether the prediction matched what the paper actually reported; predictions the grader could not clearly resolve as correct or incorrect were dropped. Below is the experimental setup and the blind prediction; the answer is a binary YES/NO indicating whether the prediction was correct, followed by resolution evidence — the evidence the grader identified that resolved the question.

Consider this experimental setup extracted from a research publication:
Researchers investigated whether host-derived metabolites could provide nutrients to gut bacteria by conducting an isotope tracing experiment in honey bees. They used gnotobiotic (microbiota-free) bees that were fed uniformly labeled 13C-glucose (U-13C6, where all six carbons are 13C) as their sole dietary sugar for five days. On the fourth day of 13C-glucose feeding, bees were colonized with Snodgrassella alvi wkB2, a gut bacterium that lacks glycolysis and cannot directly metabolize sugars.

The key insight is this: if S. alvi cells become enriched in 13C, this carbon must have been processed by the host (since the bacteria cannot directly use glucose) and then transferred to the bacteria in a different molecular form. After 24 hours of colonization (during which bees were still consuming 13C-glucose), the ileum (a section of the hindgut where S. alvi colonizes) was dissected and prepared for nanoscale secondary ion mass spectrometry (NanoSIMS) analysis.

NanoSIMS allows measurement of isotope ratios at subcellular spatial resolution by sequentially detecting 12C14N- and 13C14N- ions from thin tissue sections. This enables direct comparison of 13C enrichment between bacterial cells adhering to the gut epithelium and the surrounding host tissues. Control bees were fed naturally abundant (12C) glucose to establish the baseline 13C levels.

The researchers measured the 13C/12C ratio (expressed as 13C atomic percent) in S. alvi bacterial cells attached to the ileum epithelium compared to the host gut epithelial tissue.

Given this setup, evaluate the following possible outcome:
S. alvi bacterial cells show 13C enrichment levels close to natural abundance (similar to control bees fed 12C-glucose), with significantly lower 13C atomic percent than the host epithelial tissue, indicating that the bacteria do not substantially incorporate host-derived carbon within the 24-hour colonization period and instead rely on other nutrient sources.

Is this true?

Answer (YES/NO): NO